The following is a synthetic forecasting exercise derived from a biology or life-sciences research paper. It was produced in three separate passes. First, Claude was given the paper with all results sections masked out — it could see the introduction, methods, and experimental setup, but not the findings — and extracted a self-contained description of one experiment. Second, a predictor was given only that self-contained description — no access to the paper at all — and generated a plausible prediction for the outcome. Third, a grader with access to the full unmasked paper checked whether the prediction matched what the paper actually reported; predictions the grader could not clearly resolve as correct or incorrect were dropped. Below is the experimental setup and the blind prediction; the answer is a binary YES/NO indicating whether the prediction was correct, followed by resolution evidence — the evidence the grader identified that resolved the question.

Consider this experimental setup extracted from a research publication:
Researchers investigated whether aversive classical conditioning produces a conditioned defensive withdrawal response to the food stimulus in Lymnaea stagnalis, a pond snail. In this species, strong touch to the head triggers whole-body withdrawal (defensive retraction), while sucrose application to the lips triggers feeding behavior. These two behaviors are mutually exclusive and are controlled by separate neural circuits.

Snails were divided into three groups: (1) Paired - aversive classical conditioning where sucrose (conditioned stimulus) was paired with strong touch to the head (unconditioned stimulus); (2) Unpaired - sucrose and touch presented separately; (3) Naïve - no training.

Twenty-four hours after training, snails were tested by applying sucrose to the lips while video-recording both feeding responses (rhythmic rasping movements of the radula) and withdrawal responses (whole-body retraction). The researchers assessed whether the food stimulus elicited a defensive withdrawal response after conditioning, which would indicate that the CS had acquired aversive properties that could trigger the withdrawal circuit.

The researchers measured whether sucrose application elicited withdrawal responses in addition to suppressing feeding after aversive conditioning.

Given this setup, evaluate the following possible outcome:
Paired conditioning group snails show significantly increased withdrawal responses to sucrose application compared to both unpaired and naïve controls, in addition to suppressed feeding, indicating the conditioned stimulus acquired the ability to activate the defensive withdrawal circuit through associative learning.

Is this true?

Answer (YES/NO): NO